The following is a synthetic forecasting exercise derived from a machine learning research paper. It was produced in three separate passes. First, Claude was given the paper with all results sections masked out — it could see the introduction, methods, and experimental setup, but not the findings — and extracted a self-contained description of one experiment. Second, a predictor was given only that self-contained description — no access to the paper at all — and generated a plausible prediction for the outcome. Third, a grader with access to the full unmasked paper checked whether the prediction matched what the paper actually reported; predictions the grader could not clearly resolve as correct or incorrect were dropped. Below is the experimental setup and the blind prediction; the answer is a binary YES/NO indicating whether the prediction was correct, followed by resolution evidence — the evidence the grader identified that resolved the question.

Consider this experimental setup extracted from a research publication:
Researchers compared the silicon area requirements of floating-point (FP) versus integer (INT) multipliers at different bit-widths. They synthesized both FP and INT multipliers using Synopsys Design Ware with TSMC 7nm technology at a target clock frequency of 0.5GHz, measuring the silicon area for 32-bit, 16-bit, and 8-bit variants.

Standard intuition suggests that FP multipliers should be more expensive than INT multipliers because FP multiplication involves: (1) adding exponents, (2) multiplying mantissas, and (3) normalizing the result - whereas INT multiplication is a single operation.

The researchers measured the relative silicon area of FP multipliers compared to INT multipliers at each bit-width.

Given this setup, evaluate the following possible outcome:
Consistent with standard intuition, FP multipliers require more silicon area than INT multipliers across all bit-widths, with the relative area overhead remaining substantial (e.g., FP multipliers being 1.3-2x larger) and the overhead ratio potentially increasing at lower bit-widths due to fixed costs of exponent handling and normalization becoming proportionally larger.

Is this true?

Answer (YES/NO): NO